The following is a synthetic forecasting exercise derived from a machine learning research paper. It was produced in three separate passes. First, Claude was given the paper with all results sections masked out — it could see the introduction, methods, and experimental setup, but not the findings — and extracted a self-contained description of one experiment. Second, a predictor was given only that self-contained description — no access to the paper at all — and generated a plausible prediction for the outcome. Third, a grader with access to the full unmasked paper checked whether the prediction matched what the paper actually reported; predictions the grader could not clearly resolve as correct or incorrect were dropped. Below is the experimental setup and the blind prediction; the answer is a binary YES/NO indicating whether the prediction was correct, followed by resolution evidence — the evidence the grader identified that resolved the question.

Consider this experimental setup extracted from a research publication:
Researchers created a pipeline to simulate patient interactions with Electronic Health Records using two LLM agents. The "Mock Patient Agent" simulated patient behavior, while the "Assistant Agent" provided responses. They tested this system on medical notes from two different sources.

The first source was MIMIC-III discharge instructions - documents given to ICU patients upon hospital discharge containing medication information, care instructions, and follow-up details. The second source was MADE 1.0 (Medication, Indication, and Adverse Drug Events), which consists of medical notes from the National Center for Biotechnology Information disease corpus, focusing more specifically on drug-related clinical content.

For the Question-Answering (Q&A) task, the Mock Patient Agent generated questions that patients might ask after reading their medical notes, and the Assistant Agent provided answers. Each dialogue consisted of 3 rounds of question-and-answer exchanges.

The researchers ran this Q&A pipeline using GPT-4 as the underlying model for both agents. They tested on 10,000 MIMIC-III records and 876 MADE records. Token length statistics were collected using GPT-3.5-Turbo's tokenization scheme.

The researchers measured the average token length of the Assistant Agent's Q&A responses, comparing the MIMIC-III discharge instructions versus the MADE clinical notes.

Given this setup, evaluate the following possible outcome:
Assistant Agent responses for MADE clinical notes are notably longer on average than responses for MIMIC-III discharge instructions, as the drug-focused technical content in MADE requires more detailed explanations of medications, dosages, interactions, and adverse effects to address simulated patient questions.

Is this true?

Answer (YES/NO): YES